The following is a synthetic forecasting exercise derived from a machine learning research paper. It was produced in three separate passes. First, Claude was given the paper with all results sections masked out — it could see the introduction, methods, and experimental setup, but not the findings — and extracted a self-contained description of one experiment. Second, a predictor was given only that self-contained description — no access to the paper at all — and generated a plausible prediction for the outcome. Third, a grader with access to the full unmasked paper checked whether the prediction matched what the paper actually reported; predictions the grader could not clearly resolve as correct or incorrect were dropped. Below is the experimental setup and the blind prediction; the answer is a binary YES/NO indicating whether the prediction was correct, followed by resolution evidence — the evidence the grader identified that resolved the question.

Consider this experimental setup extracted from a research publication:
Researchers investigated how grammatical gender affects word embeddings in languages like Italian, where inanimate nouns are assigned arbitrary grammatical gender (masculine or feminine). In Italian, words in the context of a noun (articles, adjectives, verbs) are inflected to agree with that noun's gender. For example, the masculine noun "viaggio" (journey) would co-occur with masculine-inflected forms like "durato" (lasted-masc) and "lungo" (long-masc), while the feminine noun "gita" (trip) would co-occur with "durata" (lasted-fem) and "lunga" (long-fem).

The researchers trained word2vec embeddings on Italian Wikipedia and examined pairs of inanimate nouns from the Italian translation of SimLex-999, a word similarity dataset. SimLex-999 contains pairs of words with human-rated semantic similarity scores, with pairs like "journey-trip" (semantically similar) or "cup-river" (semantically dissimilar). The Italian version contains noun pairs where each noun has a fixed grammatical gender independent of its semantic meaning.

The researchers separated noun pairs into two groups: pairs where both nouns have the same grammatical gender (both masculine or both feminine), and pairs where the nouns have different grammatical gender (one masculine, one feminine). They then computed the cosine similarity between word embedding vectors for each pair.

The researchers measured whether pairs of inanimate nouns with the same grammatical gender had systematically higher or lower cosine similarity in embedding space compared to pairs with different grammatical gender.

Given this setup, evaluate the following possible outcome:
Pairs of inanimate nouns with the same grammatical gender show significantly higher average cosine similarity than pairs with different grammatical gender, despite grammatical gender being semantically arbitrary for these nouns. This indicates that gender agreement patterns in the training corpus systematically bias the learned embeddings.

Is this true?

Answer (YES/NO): YES